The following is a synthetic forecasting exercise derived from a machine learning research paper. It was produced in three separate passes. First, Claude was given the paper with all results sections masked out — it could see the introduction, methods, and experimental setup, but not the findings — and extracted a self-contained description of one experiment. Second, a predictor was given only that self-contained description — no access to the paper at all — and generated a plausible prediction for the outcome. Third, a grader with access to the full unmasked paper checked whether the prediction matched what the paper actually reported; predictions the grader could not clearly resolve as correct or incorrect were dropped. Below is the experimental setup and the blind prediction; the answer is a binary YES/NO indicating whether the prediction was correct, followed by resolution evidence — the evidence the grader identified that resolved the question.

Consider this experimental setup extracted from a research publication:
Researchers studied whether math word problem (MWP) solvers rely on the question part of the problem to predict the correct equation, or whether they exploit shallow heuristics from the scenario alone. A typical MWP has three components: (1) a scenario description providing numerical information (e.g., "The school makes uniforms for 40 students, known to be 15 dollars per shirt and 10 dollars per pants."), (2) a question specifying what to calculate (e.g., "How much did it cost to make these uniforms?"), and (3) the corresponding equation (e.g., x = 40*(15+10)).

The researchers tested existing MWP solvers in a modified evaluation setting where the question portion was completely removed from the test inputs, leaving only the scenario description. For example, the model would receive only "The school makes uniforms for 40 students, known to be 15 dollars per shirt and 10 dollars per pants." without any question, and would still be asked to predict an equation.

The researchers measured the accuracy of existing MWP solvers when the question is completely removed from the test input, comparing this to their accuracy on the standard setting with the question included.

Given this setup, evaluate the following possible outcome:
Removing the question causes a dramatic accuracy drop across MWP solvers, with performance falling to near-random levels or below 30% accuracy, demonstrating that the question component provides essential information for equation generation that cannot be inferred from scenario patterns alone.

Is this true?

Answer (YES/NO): NO